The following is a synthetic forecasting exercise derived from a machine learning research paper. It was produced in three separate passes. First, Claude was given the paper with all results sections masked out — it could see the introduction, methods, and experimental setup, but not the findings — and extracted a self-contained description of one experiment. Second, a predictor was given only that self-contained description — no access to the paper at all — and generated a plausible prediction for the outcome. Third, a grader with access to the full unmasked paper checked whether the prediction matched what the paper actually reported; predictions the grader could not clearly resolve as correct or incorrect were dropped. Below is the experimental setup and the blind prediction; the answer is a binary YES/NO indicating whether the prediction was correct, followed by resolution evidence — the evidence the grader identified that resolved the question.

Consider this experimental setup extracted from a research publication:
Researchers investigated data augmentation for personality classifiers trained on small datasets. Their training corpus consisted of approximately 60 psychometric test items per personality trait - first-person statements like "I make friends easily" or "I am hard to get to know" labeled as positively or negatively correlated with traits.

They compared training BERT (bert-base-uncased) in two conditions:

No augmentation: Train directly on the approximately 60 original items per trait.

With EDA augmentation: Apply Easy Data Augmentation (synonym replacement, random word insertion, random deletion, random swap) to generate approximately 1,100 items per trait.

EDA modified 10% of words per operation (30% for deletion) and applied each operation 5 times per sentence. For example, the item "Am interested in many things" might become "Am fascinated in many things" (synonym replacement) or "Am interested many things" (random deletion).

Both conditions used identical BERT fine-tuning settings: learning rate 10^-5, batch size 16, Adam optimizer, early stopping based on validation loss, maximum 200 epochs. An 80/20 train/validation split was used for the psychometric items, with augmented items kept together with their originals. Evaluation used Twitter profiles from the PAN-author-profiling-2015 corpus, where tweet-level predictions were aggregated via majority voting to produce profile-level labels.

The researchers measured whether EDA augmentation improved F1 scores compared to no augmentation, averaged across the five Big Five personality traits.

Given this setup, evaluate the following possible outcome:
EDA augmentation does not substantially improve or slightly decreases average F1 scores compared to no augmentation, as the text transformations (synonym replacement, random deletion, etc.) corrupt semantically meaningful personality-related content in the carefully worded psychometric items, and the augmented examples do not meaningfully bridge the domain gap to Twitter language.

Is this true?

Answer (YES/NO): NO